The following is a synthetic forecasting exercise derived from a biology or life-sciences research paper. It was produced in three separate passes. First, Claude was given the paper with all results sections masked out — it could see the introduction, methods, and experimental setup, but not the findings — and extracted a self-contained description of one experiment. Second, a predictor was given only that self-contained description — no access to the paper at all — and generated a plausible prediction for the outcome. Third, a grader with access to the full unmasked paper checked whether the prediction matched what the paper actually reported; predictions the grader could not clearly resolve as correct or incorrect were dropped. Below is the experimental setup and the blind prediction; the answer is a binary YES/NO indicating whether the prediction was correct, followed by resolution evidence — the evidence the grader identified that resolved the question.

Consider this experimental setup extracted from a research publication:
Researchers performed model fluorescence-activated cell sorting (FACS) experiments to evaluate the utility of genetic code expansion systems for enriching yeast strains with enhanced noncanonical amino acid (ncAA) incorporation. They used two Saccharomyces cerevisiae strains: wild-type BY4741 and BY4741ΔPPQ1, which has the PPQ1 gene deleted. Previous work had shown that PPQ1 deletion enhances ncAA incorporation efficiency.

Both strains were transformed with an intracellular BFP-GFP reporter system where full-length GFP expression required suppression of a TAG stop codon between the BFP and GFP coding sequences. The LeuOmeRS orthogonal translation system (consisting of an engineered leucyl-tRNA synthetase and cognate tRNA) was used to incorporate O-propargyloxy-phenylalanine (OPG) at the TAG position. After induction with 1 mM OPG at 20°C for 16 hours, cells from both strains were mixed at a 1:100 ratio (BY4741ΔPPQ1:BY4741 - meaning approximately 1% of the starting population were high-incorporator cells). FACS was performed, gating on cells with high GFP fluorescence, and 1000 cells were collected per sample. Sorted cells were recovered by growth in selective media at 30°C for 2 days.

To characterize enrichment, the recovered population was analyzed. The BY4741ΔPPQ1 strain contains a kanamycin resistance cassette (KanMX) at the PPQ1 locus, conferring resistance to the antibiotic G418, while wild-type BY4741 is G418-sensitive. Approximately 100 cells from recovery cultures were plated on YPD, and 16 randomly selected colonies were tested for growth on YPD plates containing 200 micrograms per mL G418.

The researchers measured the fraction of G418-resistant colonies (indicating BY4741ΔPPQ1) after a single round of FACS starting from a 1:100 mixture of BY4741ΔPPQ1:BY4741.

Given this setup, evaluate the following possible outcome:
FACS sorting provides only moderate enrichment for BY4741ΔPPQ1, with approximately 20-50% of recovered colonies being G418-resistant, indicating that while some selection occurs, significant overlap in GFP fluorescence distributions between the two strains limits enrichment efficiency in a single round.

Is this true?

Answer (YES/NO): NO